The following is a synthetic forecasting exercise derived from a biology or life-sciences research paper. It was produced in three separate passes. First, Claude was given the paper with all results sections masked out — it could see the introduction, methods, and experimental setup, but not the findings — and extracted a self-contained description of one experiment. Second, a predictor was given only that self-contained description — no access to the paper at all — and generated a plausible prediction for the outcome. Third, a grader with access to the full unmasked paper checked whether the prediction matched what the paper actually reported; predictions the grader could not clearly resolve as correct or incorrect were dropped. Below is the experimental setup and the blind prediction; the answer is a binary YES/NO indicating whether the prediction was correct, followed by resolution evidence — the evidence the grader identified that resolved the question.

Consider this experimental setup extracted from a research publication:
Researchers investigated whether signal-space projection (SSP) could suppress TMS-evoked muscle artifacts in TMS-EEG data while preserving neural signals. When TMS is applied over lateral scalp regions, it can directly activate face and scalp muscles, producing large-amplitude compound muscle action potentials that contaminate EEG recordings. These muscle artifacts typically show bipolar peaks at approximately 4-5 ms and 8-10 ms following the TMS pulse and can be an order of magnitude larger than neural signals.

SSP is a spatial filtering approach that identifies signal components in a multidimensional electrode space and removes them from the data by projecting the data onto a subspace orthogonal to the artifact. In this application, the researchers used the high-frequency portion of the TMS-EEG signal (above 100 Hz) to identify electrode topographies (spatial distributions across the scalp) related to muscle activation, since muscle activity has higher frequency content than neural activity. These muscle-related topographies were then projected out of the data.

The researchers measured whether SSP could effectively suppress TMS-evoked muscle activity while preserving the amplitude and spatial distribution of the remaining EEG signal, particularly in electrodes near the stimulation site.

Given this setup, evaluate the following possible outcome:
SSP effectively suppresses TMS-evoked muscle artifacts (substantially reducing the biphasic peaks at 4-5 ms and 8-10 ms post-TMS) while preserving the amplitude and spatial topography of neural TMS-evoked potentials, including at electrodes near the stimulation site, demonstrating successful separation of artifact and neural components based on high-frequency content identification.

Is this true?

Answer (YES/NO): NO